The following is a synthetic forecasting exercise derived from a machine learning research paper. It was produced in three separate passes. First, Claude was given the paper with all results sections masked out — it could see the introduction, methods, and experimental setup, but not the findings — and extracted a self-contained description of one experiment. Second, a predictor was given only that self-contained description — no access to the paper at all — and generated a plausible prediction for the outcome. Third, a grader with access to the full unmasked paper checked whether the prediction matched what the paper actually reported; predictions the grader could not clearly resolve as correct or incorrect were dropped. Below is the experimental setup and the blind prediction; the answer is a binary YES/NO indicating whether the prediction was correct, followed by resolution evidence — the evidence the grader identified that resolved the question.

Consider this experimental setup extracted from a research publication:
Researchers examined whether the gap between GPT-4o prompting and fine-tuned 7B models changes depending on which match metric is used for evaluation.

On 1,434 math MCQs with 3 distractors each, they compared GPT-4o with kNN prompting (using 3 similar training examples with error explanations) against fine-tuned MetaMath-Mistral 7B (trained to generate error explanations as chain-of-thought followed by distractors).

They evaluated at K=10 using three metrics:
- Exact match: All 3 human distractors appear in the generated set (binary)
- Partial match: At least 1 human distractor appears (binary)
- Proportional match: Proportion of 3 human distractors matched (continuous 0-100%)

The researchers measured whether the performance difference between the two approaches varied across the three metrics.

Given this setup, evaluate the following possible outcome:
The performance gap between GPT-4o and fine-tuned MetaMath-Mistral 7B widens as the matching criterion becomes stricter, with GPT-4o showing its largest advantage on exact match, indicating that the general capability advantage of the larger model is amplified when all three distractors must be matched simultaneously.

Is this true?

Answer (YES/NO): NO